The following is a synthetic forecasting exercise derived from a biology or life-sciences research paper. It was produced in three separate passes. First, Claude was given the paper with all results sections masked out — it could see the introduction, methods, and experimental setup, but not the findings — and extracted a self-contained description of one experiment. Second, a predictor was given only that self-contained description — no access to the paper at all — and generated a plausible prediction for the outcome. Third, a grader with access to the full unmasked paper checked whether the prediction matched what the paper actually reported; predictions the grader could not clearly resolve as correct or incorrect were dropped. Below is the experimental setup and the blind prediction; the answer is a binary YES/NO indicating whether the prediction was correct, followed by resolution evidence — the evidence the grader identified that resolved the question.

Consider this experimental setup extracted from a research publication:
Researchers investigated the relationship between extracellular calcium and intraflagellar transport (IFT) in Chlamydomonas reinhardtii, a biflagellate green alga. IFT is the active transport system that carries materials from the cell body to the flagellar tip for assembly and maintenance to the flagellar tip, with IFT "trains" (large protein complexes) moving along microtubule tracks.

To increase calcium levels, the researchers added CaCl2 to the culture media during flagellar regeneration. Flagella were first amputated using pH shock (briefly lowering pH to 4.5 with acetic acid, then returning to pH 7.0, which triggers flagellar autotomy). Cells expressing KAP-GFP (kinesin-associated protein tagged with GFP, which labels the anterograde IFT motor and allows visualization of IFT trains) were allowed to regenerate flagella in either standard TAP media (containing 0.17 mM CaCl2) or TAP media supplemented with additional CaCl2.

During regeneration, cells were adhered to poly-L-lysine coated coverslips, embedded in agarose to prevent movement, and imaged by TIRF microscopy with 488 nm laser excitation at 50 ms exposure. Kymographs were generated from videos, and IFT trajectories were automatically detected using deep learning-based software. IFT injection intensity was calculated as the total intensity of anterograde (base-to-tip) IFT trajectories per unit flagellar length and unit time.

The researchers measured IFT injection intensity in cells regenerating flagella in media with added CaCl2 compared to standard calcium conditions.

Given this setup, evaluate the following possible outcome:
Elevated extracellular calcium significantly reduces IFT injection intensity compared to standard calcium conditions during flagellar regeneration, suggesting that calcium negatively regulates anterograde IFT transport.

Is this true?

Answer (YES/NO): NO